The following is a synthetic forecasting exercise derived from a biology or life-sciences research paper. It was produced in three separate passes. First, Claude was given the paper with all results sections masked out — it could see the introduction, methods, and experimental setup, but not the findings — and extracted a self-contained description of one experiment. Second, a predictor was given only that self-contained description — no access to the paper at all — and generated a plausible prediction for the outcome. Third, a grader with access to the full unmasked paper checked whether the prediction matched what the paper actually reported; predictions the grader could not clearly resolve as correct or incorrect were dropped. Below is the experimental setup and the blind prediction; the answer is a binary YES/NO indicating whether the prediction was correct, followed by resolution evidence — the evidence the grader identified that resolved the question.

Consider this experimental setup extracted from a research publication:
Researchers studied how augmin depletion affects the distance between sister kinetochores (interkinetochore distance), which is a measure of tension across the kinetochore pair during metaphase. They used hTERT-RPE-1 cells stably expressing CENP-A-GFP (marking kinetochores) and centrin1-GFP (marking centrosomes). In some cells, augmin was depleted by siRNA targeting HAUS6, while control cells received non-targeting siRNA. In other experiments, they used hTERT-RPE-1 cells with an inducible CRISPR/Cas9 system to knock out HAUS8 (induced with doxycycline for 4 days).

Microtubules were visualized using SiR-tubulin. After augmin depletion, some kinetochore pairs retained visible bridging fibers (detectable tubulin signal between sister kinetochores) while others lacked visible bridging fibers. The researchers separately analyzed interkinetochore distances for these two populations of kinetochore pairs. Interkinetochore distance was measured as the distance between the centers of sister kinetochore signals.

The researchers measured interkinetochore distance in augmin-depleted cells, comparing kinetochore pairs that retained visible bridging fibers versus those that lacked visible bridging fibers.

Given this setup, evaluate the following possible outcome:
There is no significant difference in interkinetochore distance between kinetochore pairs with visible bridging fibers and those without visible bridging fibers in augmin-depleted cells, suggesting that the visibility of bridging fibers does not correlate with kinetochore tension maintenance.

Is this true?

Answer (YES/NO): NO